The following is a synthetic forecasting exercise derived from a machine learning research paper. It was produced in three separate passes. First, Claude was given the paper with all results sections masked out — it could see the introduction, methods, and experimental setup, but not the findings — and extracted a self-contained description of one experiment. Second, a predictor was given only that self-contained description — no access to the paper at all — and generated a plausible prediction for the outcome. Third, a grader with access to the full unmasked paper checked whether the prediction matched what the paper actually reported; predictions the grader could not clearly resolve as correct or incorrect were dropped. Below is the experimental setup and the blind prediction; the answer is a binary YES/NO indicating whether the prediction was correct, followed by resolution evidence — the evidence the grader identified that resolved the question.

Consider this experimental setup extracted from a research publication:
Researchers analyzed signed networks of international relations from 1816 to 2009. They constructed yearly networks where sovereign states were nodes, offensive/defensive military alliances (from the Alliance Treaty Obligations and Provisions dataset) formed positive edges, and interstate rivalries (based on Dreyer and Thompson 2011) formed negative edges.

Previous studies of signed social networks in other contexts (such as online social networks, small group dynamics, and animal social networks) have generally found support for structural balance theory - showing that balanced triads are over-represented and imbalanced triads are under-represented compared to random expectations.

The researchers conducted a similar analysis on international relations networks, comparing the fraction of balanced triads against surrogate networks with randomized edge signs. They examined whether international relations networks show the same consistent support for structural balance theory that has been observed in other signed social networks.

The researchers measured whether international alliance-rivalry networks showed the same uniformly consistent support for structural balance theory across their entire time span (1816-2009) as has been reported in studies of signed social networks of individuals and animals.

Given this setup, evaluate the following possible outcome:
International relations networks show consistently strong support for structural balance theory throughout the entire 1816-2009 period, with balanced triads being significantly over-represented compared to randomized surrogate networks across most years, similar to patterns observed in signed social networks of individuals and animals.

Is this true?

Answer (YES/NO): NO